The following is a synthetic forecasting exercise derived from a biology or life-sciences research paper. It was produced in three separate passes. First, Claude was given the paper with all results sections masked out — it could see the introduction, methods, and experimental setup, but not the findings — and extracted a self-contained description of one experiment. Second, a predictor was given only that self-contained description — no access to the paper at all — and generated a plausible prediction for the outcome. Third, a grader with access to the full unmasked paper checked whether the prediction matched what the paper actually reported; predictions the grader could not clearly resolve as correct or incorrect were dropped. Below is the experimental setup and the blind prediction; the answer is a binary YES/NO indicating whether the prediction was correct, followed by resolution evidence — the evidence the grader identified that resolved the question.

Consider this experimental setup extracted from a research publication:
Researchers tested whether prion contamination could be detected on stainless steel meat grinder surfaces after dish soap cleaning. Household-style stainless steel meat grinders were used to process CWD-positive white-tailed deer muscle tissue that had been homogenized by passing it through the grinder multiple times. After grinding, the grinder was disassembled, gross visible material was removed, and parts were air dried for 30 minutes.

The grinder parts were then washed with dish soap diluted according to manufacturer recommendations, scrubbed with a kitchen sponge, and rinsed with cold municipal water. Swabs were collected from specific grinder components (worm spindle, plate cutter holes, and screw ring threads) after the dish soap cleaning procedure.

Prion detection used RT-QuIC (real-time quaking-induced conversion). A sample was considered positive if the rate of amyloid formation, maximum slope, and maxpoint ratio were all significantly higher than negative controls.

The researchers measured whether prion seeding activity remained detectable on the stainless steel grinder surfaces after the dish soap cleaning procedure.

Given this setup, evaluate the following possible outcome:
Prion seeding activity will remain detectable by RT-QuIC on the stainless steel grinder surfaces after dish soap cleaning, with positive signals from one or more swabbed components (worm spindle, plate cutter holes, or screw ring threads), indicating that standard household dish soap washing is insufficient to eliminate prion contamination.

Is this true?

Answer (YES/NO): YES